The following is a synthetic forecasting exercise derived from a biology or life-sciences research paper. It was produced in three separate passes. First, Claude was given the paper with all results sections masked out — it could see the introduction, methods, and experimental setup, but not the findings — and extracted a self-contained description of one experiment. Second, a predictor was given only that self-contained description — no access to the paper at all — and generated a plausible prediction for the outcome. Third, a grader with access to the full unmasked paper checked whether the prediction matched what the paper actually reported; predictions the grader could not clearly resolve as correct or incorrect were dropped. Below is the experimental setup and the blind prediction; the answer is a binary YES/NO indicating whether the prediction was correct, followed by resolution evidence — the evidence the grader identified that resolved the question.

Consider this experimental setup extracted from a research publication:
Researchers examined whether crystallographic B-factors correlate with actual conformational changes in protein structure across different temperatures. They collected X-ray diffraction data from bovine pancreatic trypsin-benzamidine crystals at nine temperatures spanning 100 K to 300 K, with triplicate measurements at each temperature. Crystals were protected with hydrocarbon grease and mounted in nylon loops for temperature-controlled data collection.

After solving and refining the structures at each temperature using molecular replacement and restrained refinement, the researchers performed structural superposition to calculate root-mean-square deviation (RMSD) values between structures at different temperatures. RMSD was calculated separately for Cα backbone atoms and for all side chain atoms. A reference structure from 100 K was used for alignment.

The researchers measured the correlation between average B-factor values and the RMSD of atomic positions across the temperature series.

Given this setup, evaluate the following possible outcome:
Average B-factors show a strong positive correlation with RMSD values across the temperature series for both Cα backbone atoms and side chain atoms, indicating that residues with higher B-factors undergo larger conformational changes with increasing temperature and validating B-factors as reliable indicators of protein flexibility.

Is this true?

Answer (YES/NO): NO